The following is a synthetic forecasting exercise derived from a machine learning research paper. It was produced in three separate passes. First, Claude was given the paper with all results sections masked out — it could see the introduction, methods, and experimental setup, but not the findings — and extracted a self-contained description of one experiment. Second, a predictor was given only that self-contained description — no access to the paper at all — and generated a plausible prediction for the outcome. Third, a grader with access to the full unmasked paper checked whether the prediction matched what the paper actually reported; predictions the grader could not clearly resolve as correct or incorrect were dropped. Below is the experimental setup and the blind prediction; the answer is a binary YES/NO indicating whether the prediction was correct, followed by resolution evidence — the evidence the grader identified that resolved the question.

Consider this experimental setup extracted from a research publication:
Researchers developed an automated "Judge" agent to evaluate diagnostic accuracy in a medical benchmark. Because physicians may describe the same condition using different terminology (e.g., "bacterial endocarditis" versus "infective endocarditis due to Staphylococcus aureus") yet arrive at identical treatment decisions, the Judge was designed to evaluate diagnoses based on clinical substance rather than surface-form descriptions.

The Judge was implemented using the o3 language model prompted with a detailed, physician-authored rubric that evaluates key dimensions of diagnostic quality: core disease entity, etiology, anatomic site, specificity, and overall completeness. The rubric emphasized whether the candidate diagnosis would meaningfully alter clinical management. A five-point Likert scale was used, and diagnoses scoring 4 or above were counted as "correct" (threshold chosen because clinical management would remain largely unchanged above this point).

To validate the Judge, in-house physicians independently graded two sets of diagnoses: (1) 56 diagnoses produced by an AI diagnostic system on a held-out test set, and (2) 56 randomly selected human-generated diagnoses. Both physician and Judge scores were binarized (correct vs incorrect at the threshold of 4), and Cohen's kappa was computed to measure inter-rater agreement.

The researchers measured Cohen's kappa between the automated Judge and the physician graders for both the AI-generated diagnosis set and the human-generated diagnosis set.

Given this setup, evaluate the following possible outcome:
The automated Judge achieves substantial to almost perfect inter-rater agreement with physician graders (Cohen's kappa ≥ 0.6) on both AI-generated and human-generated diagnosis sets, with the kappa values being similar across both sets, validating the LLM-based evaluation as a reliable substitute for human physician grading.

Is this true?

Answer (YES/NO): NO